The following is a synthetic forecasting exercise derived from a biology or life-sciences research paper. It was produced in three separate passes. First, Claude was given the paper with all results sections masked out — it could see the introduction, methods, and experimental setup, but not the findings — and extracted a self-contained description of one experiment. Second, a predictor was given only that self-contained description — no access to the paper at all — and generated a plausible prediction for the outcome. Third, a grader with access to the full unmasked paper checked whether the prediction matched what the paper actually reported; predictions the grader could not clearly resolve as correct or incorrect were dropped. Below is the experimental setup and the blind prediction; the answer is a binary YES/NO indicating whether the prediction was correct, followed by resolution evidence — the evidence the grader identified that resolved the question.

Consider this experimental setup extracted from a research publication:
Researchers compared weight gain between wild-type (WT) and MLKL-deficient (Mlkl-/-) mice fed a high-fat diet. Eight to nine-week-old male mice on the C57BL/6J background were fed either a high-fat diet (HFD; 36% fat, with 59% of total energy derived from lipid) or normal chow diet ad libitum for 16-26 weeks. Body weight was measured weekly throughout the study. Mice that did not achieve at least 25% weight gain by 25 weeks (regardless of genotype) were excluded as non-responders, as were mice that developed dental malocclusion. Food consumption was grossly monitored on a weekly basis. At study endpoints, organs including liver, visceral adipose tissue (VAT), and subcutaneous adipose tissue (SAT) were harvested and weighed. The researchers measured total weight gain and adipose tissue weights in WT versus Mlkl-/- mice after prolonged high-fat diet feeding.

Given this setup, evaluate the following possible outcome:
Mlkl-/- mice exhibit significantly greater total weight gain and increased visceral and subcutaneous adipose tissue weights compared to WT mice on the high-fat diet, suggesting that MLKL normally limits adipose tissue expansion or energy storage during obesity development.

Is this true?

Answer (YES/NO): NO